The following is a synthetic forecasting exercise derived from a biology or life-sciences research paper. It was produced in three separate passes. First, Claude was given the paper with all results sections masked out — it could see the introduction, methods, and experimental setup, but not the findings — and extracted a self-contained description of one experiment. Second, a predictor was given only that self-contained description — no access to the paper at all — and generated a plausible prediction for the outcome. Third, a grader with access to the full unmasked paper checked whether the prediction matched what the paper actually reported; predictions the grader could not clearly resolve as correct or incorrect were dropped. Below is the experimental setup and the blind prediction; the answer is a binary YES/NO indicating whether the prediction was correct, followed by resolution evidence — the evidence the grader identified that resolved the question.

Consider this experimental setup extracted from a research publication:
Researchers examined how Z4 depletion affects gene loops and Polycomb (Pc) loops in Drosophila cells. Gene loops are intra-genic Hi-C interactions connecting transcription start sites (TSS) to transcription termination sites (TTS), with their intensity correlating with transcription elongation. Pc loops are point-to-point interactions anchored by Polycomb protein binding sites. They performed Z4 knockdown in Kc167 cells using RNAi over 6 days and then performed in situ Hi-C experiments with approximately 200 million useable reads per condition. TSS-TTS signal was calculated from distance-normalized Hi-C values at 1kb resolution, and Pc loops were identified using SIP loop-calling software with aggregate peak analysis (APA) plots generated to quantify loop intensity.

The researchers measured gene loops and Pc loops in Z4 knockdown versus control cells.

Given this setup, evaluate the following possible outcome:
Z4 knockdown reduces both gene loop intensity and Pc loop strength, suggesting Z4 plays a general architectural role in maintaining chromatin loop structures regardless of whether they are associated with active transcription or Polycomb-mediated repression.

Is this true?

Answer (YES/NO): NO